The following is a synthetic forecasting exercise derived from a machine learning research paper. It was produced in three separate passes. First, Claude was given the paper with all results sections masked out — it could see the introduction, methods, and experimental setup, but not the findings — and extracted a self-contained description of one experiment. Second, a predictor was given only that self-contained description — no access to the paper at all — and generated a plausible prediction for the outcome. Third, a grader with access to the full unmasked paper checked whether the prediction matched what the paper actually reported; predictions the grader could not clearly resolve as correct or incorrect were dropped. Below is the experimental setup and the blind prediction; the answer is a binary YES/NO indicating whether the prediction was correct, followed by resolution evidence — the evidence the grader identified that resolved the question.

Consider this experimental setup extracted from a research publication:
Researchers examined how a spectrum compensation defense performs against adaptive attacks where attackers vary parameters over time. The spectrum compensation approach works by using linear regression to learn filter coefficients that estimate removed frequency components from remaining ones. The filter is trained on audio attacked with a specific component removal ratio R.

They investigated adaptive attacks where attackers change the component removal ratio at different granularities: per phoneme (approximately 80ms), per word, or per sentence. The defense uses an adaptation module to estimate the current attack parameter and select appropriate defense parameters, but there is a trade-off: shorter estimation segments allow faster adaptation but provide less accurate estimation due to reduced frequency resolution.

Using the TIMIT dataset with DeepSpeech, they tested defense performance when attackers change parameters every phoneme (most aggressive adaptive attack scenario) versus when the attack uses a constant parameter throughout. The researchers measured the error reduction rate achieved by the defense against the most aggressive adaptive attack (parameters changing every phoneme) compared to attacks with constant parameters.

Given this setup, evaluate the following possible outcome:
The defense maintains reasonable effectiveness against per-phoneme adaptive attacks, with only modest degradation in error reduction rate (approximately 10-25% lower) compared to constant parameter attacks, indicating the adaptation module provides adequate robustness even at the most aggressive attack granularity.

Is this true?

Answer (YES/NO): NO